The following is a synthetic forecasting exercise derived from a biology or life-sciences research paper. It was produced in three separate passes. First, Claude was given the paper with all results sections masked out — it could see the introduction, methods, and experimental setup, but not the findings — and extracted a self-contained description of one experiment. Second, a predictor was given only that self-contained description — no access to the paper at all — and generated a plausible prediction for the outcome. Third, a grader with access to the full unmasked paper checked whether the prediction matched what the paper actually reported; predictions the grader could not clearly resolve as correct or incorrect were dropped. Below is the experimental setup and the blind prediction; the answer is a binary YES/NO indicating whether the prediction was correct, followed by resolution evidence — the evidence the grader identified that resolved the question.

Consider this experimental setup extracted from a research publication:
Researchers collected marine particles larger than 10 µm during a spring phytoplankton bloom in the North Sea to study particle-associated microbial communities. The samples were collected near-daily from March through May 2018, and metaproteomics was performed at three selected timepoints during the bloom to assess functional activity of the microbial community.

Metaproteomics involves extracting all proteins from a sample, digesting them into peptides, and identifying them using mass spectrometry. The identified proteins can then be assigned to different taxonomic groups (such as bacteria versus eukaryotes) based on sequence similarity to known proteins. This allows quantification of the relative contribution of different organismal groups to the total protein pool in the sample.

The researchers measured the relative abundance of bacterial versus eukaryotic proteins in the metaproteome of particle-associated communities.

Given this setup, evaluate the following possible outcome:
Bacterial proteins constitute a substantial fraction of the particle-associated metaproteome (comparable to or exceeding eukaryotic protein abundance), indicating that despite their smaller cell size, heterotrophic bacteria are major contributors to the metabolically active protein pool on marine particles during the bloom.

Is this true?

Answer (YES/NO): NO